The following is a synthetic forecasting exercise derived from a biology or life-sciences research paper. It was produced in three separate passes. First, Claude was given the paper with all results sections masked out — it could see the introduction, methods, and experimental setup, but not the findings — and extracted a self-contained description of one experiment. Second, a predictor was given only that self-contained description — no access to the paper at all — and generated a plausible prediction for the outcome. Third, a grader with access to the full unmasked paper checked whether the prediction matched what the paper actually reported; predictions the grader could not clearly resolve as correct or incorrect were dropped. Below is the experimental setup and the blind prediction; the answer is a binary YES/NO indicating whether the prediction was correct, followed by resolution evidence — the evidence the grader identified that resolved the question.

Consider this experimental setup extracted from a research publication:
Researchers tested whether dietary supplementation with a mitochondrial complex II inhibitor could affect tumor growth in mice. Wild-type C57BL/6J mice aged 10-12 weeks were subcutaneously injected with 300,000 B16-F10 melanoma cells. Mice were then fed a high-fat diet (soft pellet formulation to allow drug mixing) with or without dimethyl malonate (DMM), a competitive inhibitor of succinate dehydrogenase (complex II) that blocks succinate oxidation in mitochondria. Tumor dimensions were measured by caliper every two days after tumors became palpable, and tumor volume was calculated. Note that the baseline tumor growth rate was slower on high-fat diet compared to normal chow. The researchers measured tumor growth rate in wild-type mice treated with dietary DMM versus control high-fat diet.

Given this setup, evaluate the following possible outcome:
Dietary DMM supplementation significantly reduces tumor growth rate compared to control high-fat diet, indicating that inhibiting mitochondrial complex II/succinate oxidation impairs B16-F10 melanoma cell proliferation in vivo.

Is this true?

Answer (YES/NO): NO